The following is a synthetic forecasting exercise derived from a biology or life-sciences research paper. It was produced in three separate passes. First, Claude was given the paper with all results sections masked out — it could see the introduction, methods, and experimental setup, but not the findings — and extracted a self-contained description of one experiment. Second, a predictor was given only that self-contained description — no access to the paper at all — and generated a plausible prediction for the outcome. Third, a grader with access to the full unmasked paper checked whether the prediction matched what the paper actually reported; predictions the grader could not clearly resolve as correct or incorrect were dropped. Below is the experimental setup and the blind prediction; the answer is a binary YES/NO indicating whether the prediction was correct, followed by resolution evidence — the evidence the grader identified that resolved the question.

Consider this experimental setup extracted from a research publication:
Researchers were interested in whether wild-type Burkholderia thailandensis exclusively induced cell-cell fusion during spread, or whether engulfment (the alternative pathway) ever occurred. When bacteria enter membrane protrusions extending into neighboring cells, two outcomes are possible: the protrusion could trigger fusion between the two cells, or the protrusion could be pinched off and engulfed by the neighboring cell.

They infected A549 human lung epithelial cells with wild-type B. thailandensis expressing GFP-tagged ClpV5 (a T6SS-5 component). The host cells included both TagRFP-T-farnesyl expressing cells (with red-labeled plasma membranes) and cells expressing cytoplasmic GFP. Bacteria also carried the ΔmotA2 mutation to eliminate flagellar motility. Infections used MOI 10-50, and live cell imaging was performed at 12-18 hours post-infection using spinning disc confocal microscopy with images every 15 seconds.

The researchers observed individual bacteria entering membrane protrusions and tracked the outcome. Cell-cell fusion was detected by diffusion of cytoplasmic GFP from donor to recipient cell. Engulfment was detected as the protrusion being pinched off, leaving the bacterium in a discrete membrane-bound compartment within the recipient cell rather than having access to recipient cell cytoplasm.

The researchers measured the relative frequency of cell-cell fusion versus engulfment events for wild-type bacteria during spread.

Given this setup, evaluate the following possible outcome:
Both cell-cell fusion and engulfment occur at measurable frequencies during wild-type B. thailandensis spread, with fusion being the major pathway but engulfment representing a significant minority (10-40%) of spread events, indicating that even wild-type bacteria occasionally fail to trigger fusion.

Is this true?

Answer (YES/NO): NO